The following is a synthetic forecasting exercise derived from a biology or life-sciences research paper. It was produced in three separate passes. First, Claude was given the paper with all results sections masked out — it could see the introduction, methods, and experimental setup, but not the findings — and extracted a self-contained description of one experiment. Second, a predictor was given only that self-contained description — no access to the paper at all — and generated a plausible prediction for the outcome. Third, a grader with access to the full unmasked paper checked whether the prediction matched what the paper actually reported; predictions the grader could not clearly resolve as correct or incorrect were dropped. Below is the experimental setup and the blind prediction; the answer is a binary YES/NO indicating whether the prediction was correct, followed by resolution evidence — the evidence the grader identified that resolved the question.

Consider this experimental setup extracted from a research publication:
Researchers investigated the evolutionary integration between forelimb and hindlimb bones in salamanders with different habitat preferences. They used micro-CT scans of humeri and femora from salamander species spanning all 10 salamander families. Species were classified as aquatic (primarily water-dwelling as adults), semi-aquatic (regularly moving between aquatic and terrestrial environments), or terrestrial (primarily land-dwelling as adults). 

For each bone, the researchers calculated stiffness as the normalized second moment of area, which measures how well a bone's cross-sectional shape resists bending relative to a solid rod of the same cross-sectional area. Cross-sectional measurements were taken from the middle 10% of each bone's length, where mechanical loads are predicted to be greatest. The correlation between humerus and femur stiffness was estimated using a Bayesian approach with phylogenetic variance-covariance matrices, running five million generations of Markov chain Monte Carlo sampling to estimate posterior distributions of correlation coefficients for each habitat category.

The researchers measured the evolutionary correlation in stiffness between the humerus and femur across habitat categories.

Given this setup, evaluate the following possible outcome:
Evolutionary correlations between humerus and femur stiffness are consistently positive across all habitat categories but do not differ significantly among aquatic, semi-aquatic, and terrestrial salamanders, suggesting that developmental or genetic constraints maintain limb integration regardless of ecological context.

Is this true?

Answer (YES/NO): NO